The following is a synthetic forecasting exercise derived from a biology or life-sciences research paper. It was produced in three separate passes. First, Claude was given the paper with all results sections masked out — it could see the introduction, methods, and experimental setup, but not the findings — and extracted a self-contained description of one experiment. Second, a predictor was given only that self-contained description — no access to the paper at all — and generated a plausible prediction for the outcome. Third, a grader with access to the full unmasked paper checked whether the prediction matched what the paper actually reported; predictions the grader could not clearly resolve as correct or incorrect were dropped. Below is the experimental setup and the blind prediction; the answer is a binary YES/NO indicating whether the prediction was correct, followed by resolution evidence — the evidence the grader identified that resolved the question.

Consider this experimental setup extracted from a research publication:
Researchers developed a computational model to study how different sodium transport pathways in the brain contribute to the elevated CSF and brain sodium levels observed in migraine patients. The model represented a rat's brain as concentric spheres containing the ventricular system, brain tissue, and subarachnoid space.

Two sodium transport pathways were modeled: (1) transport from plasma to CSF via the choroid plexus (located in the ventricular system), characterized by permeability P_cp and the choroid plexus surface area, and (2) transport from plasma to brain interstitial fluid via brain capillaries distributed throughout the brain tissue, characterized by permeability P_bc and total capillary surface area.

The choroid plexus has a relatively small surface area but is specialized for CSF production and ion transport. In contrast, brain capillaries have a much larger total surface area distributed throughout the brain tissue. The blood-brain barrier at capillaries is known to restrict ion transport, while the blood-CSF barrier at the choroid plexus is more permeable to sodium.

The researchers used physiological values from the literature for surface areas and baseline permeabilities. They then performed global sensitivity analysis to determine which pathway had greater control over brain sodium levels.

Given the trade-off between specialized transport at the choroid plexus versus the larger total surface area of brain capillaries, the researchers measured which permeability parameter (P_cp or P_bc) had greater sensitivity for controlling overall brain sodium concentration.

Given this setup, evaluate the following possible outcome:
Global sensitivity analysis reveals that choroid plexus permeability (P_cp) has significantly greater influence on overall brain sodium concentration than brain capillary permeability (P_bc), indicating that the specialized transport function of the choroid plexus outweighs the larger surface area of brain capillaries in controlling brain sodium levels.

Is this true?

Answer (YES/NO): YES